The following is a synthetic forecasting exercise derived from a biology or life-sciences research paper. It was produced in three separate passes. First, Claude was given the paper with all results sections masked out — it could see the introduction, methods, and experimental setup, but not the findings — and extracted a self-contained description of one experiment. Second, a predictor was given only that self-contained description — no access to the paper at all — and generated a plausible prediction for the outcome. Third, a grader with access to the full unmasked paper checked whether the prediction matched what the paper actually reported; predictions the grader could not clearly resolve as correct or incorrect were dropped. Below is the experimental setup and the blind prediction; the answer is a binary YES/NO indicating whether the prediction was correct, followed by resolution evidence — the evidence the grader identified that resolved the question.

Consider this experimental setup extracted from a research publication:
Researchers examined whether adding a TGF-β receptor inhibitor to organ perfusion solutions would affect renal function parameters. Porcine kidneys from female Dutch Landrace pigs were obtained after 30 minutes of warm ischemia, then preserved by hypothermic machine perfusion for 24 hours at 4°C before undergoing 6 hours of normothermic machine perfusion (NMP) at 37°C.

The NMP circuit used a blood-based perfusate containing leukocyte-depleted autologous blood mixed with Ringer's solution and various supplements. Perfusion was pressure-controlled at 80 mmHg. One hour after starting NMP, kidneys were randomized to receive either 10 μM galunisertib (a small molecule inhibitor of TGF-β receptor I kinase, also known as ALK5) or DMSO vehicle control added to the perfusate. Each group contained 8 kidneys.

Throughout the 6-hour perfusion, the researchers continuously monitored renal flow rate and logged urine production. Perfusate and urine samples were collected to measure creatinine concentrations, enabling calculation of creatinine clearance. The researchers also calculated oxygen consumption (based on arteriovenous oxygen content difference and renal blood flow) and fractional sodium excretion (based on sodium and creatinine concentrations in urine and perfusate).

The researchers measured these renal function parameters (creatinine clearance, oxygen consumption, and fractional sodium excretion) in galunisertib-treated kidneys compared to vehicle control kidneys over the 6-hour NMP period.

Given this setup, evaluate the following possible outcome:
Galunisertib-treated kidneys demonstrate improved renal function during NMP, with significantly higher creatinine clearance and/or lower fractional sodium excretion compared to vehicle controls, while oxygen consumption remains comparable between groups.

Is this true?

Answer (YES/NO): NO